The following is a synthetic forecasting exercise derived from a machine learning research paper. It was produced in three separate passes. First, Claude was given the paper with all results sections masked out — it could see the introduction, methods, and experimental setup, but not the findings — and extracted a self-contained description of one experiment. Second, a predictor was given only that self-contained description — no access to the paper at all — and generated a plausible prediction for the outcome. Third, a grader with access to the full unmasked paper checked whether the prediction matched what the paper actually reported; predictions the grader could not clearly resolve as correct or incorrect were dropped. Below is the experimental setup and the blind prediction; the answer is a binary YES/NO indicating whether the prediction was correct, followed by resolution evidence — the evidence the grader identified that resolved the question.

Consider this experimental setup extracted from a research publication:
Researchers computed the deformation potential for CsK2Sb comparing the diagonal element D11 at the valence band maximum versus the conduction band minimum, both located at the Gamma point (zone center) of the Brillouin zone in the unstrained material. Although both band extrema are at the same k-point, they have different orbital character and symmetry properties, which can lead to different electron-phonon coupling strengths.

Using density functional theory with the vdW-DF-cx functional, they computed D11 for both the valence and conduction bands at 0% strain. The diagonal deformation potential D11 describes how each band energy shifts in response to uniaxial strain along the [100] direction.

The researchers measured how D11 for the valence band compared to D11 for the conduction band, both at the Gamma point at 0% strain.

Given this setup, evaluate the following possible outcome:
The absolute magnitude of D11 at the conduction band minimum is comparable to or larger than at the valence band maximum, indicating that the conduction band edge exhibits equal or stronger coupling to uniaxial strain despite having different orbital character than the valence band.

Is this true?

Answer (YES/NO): YES